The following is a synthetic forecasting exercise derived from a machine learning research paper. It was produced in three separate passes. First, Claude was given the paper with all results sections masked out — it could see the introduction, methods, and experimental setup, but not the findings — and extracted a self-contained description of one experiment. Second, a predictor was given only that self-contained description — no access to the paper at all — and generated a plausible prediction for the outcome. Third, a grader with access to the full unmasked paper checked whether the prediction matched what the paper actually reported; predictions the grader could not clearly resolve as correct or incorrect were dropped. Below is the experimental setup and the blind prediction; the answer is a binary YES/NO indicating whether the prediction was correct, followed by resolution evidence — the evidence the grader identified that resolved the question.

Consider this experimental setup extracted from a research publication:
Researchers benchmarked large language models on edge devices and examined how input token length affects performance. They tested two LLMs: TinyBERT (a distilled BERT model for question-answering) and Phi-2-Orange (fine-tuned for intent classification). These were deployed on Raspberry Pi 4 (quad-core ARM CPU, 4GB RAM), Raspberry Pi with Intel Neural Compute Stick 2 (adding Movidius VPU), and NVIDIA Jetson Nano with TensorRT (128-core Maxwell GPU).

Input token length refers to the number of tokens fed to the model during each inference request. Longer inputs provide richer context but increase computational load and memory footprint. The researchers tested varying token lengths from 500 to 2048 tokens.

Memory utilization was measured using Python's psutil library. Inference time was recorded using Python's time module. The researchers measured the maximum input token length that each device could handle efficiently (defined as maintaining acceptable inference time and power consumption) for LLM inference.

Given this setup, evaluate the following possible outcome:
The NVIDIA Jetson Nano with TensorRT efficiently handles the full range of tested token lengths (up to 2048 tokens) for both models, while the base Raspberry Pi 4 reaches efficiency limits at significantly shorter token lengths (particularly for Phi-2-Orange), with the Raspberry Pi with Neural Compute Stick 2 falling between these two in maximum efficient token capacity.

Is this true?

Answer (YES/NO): NO